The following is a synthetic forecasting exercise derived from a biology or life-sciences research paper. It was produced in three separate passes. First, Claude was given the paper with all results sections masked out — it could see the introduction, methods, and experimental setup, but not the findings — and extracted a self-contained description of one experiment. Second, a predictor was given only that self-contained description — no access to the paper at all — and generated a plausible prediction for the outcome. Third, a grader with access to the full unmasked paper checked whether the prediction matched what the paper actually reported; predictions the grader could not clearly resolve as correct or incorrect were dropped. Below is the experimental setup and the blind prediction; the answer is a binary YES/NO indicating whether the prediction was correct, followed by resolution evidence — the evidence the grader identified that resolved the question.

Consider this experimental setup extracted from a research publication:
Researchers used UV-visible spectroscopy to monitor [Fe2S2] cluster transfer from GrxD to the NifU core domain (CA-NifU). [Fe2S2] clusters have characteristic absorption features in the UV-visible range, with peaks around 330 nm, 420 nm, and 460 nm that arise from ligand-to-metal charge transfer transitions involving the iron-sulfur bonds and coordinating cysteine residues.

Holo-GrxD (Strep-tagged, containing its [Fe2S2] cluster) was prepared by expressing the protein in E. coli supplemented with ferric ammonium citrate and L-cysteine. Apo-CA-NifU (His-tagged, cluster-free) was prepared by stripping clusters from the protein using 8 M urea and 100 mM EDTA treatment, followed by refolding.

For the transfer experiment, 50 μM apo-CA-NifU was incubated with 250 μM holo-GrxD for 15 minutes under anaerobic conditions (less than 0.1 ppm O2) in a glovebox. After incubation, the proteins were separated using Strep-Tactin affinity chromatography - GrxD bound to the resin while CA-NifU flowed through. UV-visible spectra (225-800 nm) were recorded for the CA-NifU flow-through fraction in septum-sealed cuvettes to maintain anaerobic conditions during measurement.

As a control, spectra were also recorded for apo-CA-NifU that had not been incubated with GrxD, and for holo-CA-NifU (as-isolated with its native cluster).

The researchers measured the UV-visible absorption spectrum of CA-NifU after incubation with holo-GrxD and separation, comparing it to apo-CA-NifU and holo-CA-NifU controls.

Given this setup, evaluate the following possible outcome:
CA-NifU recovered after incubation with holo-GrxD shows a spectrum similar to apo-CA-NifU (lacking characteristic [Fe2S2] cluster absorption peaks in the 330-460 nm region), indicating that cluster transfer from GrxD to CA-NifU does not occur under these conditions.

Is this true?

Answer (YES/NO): NO